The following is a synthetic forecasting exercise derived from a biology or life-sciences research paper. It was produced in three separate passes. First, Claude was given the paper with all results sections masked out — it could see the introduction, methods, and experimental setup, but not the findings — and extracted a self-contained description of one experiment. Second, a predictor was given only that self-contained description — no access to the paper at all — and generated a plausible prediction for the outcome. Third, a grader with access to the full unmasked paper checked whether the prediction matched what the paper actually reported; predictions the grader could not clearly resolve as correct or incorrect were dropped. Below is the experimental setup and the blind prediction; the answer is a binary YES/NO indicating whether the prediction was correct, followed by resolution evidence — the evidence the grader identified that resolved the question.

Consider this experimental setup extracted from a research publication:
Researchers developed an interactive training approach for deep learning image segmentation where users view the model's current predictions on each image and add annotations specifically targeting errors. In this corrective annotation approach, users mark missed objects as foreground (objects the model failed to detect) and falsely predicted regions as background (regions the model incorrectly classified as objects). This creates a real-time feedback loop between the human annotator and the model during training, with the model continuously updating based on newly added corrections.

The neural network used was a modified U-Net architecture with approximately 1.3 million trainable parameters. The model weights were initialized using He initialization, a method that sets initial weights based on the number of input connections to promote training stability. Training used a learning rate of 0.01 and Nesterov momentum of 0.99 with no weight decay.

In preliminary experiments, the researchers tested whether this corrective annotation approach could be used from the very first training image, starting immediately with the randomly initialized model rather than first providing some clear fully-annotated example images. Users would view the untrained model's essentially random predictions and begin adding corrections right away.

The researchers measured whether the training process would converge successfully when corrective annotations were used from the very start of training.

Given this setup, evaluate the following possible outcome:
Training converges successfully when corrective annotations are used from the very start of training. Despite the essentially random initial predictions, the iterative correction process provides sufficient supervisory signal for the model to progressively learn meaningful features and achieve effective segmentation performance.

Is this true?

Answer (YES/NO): NO